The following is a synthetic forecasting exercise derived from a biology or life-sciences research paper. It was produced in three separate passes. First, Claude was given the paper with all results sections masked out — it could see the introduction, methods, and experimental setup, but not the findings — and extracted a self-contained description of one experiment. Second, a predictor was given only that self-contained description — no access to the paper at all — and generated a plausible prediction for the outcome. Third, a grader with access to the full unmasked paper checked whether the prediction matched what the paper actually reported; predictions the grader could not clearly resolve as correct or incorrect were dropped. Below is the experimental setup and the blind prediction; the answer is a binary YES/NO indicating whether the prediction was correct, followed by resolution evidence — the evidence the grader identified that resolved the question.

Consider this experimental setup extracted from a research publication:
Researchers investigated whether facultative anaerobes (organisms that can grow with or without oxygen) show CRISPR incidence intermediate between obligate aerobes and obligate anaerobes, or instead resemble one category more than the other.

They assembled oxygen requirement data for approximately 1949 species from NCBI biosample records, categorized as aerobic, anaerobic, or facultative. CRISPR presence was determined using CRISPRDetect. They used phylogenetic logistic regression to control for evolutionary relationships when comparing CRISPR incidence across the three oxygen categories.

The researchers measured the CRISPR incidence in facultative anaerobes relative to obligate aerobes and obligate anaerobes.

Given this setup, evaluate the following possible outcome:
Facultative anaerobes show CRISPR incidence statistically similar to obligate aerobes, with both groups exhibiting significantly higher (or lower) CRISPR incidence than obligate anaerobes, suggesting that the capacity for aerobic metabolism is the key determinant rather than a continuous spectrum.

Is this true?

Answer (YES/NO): NO